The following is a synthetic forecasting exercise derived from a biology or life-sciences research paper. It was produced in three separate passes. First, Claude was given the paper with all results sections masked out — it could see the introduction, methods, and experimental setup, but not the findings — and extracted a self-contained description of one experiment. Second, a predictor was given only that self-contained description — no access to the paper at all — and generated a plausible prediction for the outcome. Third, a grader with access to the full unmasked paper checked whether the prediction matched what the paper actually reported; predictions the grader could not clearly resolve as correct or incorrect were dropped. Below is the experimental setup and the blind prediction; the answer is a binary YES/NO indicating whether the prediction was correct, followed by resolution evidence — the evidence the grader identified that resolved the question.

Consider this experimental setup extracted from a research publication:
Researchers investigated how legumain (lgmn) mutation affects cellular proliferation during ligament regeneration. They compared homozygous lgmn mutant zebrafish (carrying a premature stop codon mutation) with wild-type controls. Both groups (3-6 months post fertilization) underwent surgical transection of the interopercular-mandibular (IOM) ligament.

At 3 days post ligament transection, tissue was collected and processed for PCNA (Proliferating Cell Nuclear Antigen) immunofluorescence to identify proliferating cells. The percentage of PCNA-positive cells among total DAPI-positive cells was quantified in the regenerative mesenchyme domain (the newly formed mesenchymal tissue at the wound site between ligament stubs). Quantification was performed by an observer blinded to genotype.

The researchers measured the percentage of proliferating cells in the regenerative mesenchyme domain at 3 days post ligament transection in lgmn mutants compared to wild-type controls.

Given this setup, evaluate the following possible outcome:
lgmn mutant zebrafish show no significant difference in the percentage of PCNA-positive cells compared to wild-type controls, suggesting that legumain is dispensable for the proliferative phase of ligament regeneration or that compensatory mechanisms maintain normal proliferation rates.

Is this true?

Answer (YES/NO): NO